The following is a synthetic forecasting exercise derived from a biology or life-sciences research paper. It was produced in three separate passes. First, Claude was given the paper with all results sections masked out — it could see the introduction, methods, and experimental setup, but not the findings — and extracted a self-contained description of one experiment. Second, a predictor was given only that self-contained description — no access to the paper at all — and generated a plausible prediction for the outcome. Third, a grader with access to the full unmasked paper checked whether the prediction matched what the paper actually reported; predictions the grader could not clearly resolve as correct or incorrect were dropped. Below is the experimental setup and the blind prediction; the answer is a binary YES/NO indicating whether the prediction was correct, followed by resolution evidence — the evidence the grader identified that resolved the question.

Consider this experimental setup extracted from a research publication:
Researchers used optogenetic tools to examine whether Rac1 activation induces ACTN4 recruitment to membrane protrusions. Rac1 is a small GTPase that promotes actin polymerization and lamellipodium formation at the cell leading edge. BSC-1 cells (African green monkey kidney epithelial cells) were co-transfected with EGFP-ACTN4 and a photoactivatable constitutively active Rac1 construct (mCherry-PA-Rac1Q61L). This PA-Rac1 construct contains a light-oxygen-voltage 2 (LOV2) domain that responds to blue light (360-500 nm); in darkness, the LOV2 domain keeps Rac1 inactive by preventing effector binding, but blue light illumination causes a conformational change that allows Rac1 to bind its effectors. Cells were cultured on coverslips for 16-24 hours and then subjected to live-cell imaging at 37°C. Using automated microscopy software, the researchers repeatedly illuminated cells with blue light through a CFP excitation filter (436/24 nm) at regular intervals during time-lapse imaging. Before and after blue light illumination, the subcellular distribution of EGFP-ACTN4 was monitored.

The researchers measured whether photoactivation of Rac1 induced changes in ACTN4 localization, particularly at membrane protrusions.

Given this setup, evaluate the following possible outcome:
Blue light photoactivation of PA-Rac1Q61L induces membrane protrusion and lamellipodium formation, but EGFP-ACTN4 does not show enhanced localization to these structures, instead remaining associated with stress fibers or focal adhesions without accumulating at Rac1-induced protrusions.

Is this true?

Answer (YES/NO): NO